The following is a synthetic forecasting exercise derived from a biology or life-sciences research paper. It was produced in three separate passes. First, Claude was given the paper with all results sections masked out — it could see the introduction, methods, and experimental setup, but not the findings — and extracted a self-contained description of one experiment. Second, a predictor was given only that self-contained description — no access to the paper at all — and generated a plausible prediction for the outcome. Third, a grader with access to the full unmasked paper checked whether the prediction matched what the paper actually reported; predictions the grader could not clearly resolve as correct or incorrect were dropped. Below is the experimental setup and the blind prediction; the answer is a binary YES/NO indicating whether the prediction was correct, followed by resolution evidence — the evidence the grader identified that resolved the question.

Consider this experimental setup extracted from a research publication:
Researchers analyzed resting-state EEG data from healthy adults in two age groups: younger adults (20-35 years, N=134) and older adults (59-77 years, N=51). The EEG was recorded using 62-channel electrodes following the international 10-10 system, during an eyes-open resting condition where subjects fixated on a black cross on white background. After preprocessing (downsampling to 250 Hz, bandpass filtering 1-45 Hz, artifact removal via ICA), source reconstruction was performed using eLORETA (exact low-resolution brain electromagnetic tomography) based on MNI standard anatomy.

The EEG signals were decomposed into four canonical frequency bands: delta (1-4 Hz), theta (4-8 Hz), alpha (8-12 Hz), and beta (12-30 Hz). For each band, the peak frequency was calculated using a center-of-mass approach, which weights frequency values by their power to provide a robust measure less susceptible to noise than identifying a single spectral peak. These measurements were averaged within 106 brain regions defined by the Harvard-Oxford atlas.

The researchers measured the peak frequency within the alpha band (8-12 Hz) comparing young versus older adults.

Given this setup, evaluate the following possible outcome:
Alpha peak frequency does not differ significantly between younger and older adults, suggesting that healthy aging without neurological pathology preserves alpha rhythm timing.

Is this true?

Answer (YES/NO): YES